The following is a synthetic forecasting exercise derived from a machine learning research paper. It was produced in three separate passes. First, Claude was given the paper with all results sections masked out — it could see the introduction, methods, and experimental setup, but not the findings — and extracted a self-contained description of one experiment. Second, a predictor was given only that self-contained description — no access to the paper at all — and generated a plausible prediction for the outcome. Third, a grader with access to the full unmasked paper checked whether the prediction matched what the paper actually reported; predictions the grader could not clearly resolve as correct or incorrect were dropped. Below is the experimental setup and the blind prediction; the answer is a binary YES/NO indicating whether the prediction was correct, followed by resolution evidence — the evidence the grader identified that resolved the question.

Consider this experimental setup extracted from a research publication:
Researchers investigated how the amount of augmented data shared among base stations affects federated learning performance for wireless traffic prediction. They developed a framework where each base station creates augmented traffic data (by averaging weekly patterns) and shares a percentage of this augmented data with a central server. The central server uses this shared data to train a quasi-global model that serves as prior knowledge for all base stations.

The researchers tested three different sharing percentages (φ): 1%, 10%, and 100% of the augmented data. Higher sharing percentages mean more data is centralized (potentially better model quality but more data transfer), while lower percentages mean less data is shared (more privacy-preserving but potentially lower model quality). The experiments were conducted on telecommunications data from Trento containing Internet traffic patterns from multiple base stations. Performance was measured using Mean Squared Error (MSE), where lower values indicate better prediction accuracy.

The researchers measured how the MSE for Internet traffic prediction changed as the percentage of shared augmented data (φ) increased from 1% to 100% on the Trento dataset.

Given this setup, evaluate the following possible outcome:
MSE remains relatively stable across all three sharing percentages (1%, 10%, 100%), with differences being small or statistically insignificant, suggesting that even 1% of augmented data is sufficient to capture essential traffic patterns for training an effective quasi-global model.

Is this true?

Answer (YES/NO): NO